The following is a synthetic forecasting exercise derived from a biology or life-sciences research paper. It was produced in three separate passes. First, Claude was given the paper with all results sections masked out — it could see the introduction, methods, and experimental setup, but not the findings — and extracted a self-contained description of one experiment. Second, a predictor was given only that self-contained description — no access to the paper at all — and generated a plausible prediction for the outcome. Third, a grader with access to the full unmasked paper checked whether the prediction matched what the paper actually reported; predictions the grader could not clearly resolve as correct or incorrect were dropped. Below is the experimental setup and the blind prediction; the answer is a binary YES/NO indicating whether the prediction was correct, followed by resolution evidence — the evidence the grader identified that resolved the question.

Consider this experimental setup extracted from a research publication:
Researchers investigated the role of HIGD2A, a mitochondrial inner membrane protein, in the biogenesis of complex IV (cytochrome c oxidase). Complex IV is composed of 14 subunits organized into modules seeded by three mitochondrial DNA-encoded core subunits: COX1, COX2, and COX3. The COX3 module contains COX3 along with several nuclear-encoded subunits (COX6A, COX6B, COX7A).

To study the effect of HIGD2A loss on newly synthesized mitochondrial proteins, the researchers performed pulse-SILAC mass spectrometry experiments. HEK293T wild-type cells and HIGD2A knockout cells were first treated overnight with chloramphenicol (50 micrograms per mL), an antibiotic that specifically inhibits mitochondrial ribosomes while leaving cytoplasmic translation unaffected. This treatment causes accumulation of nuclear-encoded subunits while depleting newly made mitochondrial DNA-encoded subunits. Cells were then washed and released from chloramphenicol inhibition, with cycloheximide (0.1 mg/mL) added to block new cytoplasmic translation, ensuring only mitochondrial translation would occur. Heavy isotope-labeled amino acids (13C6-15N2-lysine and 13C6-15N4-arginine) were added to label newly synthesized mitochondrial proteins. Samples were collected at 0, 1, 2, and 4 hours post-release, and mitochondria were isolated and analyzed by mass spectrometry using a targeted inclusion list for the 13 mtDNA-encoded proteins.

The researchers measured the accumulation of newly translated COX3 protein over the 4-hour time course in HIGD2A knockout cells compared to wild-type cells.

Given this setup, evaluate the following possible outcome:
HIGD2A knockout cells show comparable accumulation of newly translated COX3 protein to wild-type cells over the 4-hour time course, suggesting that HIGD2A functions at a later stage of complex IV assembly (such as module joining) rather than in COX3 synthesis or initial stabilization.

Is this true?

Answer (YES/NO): NO